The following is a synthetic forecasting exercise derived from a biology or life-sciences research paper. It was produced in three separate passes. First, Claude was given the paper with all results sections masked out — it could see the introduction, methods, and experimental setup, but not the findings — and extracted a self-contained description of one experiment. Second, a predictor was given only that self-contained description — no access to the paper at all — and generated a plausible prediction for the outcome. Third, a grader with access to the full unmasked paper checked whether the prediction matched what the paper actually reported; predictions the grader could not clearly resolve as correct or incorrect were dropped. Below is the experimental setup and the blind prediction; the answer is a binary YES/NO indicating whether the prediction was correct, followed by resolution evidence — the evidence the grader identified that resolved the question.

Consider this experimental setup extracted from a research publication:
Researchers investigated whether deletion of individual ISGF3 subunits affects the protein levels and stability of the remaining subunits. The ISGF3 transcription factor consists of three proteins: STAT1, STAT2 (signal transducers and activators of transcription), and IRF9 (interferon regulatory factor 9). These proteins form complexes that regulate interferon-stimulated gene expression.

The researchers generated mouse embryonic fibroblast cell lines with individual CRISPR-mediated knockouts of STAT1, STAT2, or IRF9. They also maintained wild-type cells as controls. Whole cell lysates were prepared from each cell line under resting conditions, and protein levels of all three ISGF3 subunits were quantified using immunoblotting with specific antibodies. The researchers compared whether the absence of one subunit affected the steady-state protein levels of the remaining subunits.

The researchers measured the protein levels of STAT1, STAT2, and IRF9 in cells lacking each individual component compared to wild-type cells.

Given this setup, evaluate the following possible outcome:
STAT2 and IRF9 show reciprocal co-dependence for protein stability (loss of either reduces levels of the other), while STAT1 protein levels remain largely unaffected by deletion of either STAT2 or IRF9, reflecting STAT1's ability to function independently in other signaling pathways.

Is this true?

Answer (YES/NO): NO